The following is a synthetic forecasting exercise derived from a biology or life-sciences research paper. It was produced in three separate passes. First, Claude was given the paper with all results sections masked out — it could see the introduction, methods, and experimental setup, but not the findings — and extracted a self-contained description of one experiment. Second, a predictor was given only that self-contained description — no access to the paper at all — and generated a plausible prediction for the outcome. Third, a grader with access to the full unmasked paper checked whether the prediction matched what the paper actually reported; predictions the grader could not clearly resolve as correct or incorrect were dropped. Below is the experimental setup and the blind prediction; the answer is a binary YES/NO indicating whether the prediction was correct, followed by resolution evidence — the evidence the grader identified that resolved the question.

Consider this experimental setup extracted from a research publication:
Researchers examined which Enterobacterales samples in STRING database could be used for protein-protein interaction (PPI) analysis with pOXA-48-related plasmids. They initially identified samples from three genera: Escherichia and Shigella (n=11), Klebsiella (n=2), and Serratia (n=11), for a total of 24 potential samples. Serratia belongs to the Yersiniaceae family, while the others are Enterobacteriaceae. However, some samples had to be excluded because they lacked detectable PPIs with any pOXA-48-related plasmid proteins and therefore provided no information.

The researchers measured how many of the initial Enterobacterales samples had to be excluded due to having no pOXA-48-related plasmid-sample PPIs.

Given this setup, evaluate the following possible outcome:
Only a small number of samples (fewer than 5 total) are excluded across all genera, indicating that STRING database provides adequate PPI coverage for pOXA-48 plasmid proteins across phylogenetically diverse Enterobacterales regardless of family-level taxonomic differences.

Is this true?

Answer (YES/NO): YES